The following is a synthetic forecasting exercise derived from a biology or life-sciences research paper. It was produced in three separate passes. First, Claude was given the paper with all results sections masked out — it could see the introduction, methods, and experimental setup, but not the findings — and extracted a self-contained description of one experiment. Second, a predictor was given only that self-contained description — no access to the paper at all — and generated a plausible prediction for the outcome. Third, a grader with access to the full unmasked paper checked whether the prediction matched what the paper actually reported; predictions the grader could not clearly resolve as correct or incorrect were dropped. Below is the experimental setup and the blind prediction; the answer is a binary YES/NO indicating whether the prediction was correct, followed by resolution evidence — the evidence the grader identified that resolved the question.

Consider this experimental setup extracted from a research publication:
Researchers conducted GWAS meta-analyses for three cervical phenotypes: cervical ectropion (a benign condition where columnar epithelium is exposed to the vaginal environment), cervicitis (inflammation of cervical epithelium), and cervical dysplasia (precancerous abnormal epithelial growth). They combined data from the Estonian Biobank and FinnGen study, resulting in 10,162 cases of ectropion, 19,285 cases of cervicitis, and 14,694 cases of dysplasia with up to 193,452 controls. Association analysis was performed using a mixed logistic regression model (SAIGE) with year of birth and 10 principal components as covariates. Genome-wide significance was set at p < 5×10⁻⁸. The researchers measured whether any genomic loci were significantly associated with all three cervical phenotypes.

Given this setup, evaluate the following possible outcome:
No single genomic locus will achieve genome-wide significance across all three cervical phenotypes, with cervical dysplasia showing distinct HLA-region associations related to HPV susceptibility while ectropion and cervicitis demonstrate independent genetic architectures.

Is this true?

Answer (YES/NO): NO